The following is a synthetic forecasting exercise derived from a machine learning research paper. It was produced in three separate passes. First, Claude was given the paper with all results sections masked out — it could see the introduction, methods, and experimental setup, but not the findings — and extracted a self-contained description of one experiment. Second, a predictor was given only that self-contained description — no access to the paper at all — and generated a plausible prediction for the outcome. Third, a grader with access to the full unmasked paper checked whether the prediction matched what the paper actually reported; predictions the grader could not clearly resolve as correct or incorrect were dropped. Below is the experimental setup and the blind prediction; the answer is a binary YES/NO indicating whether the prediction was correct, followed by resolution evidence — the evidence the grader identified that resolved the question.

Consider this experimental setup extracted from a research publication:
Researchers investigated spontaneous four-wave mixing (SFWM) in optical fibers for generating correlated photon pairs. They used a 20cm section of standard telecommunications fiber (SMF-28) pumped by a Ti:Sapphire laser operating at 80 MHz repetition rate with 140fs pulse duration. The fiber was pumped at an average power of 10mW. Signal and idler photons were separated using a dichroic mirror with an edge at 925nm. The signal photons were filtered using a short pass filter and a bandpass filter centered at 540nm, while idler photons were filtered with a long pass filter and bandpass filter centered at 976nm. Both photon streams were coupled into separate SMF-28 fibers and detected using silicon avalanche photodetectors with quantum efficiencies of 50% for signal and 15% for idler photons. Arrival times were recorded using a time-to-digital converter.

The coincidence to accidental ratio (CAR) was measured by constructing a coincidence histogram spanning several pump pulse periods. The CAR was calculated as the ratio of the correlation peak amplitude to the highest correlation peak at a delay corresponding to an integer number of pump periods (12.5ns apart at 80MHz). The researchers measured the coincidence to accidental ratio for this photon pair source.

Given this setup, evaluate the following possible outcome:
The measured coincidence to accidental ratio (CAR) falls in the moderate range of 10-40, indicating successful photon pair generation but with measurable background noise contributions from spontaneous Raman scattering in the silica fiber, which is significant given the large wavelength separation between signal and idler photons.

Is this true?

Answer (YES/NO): NO